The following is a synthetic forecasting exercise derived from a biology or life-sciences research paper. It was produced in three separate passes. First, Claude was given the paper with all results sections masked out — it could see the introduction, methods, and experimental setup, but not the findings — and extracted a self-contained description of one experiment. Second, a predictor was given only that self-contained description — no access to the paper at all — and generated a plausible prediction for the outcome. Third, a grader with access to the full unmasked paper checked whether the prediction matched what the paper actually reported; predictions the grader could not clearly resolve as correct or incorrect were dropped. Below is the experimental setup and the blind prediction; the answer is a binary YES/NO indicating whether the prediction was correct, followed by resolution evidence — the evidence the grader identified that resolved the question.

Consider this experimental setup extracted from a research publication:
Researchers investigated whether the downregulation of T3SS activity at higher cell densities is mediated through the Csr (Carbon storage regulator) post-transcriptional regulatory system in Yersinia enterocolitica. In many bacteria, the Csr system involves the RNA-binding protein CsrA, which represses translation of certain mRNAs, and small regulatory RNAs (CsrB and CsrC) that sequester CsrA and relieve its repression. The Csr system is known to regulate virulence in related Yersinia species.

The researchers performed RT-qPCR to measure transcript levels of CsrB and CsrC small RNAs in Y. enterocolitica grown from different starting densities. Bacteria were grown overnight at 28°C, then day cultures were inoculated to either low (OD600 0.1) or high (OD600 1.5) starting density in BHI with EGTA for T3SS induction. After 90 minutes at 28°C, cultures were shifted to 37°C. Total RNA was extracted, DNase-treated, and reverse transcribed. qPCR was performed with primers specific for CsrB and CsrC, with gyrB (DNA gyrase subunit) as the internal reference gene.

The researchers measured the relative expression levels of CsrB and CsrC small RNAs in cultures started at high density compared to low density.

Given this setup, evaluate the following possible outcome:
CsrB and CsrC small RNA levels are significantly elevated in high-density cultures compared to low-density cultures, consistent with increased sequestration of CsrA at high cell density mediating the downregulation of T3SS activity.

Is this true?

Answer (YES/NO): YES